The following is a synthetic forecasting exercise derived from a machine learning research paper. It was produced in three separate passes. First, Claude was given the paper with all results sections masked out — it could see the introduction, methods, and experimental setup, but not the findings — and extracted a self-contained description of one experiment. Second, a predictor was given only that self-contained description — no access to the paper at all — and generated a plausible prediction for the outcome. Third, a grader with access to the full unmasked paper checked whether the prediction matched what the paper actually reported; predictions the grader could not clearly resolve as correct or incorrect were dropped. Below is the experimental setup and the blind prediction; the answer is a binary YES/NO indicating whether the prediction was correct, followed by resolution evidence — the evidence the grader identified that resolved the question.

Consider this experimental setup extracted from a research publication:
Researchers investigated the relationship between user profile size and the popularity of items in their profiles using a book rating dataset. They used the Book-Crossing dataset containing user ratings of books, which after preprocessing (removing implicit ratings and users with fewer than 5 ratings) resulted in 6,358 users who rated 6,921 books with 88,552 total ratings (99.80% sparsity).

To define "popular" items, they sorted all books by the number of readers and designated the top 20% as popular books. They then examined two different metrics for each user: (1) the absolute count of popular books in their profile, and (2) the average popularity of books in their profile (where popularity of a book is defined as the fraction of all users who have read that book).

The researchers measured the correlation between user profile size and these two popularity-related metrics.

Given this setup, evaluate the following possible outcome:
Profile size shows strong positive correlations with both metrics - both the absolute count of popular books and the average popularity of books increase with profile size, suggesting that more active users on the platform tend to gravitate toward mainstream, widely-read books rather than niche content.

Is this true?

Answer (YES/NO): NO